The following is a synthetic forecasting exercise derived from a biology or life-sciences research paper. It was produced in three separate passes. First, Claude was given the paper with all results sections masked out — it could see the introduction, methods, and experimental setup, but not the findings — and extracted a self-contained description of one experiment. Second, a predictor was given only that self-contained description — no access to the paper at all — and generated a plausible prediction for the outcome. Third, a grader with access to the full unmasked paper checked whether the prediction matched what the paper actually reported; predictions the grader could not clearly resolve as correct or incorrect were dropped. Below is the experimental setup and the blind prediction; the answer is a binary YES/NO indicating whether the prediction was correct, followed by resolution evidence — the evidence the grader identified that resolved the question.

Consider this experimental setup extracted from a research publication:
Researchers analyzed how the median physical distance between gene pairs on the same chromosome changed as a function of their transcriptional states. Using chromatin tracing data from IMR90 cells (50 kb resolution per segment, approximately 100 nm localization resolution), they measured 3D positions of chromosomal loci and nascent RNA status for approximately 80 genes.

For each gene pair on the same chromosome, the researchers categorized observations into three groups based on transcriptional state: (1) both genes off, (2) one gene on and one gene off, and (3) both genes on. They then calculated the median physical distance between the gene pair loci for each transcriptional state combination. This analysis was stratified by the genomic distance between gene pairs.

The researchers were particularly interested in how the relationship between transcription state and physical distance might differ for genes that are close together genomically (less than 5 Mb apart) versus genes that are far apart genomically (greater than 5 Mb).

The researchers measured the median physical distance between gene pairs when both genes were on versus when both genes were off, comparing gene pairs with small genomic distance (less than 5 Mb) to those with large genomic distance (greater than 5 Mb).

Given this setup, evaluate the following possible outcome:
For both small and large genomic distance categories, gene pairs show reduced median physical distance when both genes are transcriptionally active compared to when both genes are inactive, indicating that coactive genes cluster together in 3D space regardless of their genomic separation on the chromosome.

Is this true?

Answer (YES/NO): NO